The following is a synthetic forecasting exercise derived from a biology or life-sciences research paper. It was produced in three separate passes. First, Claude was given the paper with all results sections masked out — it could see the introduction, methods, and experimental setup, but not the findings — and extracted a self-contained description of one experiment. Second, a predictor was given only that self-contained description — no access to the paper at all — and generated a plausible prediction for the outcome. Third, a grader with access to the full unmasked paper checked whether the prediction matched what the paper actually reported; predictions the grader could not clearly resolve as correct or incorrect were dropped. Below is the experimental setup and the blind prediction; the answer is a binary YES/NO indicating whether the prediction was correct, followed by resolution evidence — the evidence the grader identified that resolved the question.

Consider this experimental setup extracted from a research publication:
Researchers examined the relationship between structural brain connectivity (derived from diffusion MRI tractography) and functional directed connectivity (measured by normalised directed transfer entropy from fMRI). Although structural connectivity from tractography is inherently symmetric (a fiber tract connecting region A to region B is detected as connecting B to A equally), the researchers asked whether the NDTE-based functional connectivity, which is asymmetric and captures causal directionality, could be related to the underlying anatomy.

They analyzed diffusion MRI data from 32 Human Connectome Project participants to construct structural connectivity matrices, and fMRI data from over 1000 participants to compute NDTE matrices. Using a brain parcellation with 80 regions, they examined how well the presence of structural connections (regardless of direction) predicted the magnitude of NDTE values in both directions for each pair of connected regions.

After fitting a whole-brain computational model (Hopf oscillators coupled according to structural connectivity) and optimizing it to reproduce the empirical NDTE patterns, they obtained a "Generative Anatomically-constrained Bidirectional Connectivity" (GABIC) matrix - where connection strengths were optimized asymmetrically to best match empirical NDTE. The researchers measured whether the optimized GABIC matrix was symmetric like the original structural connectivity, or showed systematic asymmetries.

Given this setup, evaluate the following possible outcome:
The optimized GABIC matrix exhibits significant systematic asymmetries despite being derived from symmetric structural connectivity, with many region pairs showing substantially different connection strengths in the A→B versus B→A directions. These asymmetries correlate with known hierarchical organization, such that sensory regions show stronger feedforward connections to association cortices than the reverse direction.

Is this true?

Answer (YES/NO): NO